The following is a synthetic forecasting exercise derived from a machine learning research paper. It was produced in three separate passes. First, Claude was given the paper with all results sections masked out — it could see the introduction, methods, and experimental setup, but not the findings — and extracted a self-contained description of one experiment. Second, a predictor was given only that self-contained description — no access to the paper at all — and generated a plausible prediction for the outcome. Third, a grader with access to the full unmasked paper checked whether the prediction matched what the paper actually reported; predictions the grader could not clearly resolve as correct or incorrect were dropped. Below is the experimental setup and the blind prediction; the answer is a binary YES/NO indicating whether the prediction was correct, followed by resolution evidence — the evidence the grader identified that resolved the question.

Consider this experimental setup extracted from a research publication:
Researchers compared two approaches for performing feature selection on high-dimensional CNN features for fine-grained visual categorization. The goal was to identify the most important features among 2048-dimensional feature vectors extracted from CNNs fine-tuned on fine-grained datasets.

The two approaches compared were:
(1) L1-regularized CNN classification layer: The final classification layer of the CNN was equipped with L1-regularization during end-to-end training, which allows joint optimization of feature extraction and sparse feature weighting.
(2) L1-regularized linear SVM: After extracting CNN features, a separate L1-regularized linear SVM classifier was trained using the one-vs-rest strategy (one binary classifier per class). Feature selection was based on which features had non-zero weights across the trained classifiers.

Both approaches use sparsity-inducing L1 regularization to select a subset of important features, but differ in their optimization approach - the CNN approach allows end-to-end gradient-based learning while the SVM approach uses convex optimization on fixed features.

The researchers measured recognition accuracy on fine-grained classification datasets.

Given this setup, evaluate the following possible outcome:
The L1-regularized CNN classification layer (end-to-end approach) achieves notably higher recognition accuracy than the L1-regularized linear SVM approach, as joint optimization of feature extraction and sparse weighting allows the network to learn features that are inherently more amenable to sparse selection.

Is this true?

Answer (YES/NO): NO